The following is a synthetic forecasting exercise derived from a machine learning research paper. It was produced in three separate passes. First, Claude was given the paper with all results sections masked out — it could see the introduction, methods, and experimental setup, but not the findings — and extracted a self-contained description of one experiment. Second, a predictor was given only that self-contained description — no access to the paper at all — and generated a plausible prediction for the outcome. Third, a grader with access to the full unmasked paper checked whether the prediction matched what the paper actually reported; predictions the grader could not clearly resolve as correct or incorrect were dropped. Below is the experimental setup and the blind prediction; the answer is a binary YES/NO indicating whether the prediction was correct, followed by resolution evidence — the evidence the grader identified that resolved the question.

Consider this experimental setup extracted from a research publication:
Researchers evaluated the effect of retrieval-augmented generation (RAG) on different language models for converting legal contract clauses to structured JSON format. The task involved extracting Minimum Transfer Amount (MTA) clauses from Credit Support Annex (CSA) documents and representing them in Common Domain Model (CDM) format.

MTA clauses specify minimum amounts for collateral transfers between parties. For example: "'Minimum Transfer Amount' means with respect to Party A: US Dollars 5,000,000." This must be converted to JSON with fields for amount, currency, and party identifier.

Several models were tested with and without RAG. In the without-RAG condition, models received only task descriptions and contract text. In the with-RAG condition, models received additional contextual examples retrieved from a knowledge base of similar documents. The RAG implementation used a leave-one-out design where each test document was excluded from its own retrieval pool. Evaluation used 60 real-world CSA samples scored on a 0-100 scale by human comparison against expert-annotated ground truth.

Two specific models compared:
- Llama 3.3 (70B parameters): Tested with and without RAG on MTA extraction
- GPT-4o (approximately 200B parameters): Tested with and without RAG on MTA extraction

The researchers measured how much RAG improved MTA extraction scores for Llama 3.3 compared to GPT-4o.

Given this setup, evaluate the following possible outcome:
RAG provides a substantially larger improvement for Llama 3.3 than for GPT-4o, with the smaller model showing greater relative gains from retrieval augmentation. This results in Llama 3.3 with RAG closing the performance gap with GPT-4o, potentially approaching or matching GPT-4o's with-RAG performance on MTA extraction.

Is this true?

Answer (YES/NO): NO